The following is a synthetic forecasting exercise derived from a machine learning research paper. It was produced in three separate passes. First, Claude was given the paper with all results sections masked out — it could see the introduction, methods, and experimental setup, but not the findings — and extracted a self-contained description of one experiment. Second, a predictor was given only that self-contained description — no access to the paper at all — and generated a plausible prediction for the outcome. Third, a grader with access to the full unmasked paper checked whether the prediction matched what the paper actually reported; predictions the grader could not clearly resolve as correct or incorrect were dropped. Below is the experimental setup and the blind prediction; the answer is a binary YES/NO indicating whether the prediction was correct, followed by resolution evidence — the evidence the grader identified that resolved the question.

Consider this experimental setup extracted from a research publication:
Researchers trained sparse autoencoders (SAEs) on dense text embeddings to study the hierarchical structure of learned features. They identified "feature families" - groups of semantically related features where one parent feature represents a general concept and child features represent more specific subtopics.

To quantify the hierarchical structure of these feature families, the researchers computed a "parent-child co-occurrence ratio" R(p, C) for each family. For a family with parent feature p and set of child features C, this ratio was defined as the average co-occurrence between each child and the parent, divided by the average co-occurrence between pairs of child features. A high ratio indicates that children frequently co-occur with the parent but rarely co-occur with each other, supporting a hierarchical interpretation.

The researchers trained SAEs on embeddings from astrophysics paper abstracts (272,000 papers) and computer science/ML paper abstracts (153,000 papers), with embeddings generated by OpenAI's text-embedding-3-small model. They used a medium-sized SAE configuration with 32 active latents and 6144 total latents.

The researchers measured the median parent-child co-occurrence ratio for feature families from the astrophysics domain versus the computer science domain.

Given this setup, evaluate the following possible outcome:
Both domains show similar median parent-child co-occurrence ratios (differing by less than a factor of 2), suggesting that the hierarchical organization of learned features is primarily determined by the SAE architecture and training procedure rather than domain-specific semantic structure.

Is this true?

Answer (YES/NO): NO